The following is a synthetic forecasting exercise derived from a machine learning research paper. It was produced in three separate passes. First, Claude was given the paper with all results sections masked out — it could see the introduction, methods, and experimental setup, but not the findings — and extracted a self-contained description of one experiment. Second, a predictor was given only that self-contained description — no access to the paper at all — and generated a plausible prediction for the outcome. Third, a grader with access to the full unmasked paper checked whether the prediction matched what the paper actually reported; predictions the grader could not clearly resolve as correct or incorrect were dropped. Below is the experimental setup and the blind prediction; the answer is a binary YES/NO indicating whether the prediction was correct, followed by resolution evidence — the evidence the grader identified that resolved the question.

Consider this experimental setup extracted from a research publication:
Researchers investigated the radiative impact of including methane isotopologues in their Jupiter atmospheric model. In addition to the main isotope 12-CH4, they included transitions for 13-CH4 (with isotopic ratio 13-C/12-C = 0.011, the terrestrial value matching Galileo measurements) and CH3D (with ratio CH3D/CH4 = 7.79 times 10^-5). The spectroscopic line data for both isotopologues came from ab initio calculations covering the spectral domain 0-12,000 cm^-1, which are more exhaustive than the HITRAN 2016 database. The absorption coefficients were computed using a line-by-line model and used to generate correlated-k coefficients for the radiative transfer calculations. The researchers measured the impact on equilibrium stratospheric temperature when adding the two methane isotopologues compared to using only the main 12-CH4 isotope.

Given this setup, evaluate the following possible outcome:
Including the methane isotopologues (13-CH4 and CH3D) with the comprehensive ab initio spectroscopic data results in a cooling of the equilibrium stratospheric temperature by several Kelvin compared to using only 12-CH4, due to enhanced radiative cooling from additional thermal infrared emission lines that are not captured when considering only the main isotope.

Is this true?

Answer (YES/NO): NO